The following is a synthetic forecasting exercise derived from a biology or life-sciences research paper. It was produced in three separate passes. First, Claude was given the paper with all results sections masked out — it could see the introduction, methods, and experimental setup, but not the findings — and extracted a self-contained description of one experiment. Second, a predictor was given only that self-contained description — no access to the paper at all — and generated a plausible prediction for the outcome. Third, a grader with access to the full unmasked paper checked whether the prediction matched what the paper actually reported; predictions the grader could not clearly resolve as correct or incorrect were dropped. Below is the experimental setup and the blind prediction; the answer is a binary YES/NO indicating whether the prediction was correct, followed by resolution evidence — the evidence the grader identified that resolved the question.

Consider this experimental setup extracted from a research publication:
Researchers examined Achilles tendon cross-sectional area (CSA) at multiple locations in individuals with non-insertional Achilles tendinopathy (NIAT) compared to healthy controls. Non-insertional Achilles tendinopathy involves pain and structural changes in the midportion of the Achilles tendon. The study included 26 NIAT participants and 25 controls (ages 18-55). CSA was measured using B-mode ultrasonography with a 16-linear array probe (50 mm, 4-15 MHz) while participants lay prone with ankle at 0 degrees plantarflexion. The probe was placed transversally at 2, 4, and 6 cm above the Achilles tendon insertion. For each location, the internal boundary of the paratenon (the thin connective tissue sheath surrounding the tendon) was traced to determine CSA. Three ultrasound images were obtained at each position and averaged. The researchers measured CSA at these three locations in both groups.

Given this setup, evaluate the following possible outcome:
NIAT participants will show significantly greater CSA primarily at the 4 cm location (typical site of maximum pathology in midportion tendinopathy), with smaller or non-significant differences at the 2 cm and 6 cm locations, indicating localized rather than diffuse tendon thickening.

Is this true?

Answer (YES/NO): NO